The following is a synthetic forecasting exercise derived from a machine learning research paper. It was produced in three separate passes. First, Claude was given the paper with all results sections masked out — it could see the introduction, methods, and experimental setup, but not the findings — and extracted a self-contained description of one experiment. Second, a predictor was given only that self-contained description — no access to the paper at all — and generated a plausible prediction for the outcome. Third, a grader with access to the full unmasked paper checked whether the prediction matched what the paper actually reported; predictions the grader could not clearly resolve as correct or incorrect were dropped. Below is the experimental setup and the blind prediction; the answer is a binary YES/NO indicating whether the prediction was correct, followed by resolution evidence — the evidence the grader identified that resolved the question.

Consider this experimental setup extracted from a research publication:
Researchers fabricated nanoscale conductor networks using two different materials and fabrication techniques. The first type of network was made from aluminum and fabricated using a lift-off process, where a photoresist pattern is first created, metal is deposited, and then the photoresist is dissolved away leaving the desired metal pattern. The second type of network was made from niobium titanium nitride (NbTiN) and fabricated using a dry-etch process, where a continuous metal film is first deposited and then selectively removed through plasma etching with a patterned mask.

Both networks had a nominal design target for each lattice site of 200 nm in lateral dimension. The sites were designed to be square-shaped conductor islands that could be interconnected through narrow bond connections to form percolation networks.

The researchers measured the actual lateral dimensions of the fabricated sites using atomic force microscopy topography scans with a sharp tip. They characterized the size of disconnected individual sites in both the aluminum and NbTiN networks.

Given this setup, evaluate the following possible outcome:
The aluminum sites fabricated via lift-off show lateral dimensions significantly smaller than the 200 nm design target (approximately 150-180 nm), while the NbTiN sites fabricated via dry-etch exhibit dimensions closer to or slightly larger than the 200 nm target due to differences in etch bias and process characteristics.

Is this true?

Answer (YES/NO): NO